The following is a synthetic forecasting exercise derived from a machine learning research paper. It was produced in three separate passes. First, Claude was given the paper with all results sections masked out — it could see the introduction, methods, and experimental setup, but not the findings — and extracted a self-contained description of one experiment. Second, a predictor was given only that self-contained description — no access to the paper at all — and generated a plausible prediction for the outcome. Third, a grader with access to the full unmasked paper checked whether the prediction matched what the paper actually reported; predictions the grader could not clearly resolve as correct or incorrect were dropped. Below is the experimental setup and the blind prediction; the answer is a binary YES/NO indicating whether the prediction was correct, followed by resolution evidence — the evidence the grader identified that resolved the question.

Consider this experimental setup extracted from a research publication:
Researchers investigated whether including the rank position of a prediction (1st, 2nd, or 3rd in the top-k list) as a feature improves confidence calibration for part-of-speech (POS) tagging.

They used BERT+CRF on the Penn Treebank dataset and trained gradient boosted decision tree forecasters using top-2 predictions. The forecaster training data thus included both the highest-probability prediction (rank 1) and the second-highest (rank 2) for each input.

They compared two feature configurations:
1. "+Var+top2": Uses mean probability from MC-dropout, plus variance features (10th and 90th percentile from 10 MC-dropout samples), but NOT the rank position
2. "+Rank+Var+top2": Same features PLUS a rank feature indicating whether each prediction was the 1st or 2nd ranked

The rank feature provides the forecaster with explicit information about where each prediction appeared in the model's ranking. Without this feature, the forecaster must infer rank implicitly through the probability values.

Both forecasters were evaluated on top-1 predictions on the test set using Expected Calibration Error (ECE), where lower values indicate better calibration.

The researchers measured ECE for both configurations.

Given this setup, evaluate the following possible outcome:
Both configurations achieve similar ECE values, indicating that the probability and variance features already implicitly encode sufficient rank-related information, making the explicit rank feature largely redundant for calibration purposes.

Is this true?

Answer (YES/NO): NO